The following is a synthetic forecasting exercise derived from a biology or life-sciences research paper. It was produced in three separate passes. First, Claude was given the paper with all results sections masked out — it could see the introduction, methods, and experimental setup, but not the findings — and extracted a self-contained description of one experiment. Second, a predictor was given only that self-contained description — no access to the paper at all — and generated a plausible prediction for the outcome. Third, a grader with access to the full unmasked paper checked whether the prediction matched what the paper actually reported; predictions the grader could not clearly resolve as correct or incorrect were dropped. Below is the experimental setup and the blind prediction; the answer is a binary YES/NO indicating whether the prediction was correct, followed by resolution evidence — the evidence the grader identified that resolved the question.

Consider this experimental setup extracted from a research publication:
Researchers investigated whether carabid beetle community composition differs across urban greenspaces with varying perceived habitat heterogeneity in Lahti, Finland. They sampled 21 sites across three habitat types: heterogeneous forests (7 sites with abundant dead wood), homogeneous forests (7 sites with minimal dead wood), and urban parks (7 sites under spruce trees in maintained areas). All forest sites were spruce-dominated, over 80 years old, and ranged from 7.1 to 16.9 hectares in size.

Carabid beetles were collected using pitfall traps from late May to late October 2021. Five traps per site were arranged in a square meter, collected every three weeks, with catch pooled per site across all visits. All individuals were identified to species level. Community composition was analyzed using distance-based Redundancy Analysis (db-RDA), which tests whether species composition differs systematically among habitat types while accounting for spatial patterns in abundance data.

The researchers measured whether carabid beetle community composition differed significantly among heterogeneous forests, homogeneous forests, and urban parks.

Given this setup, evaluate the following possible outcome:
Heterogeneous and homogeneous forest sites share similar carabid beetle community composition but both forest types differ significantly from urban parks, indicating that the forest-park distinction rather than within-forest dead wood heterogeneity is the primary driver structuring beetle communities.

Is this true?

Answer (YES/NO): NO